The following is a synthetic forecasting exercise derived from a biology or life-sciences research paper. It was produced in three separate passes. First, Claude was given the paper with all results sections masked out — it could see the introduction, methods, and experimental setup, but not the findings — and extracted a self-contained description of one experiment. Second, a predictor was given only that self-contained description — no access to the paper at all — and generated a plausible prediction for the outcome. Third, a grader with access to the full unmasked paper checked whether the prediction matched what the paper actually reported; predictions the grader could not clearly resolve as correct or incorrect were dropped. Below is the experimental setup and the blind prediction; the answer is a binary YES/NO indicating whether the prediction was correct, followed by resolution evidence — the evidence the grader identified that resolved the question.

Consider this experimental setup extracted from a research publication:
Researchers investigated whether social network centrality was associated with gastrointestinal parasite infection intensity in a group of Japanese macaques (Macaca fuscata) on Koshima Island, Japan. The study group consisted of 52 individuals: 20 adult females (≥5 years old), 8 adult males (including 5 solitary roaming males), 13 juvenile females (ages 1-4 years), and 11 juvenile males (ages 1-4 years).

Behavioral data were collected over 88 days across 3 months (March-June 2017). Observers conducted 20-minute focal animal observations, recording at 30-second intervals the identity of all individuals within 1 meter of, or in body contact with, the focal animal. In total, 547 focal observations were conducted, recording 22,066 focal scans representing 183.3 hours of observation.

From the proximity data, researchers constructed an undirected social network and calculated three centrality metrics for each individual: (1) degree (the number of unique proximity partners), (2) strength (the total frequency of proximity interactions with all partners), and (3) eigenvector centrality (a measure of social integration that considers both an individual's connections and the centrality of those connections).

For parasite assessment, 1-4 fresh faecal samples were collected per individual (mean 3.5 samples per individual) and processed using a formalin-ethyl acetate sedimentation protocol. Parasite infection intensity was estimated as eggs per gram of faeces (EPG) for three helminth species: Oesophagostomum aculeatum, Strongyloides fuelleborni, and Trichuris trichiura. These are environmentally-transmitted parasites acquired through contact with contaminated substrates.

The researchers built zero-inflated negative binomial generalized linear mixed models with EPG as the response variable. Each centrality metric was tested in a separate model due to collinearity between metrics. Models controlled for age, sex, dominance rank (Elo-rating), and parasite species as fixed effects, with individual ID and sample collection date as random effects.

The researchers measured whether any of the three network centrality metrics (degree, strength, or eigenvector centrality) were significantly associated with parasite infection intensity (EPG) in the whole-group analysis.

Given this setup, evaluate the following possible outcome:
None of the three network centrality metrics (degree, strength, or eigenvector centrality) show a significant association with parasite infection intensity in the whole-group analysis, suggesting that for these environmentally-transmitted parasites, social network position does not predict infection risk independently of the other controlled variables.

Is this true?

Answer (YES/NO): NO